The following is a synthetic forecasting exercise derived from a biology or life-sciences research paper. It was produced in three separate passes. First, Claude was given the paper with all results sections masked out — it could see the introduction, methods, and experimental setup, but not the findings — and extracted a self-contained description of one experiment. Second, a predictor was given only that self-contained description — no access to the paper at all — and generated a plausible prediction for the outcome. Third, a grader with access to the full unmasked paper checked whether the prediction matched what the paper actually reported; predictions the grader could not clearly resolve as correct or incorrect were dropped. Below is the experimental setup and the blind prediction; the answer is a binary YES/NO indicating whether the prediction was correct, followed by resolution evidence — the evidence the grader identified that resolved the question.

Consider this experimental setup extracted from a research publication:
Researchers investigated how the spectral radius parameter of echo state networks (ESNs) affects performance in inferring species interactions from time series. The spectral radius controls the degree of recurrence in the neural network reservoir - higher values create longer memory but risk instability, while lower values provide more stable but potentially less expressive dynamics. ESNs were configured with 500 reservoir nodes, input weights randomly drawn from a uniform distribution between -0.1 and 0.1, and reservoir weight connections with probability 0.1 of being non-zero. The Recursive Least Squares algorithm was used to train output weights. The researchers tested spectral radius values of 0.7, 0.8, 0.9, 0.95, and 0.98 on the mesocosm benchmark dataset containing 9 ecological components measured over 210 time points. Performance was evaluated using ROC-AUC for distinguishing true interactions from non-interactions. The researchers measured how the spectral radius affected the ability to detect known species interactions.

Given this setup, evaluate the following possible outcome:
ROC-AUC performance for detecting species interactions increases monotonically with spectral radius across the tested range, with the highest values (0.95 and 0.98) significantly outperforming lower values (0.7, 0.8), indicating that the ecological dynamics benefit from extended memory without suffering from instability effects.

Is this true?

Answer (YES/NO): NO